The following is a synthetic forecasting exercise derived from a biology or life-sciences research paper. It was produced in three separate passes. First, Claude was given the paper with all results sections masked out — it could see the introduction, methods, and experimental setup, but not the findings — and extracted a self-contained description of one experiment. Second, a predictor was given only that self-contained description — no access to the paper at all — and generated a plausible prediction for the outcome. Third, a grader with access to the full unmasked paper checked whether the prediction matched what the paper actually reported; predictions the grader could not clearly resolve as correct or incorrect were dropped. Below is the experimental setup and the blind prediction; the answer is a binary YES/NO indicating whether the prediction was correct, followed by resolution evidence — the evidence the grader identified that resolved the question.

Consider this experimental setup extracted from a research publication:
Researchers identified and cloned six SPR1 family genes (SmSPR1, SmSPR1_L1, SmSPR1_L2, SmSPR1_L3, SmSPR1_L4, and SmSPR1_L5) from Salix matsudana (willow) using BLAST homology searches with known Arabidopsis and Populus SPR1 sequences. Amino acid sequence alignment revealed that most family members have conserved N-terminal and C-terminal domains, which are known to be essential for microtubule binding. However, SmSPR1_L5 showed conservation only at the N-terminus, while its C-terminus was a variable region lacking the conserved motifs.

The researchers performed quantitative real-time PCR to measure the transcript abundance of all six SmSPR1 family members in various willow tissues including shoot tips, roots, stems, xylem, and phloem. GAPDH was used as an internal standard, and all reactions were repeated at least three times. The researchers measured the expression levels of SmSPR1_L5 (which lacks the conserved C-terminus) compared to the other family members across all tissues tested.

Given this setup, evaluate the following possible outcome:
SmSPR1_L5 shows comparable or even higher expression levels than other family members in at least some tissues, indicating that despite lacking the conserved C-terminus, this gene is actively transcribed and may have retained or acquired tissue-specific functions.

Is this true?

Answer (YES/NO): NO